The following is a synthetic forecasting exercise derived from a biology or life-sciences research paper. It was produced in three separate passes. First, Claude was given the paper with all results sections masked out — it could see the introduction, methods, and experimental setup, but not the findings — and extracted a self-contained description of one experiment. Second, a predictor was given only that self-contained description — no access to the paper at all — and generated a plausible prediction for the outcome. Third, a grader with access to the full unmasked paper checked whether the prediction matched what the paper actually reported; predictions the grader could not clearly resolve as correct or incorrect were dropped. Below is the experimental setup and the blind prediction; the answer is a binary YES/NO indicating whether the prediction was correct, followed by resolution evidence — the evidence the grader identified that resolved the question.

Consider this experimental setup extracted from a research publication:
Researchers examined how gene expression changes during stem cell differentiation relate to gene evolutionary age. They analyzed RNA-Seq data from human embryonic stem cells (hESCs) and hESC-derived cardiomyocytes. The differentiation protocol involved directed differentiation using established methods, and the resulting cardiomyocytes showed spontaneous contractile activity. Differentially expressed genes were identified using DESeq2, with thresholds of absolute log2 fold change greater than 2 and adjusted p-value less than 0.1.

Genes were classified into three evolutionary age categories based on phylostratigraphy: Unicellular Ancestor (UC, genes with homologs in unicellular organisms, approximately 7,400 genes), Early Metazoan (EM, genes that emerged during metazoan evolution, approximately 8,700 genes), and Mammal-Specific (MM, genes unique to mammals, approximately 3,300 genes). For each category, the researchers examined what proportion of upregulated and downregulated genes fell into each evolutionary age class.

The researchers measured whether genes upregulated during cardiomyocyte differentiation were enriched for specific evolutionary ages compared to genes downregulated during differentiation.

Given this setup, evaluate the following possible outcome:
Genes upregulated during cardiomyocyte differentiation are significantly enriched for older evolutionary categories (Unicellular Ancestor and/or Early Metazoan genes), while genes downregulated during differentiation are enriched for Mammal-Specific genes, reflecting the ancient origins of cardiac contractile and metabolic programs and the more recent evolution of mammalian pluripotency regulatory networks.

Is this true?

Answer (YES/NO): NO